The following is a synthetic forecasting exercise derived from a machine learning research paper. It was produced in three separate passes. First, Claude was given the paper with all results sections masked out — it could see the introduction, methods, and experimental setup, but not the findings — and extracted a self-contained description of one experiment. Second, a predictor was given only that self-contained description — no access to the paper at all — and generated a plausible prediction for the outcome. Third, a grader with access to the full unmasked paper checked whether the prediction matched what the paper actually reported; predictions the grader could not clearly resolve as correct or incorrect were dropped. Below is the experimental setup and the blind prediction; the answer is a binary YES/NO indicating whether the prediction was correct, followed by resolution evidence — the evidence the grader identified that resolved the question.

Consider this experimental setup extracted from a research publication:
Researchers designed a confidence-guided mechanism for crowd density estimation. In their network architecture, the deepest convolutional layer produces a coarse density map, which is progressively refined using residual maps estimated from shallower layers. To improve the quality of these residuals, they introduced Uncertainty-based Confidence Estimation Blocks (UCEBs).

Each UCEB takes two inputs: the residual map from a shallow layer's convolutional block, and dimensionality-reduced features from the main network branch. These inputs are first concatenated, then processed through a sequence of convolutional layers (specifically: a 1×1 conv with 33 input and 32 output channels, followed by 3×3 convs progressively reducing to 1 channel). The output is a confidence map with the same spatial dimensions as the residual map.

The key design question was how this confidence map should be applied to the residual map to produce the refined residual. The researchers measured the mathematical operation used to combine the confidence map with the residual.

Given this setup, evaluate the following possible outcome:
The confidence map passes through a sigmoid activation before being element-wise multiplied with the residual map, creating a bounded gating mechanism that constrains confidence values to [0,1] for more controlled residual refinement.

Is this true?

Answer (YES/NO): NO